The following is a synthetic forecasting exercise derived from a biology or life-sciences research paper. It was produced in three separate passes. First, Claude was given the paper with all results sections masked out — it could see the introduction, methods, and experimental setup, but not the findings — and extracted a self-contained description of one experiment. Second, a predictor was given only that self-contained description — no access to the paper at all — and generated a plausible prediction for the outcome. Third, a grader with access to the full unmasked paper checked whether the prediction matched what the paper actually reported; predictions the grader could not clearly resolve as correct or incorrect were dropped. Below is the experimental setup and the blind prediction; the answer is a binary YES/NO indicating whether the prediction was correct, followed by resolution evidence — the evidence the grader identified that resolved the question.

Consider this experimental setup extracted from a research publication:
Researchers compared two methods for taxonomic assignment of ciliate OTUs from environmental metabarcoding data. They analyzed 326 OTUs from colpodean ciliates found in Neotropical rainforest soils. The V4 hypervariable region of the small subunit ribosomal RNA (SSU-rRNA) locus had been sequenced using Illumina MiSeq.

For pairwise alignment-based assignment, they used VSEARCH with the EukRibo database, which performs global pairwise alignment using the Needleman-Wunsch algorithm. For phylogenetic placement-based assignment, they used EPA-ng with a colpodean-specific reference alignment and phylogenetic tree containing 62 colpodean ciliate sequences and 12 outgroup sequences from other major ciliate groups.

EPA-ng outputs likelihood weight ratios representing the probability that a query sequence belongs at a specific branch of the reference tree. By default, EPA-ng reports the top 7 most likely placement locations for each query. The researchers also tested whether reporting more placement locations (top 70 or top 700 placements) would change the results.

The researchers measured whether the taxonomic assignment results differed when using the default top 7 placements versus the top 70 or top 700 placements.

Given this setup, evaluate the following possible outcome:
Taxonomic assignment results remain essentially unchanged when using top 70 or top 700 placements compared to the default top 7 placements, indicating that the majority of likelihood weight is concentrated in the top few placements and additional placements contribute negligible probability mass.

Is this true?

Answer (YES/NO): YES